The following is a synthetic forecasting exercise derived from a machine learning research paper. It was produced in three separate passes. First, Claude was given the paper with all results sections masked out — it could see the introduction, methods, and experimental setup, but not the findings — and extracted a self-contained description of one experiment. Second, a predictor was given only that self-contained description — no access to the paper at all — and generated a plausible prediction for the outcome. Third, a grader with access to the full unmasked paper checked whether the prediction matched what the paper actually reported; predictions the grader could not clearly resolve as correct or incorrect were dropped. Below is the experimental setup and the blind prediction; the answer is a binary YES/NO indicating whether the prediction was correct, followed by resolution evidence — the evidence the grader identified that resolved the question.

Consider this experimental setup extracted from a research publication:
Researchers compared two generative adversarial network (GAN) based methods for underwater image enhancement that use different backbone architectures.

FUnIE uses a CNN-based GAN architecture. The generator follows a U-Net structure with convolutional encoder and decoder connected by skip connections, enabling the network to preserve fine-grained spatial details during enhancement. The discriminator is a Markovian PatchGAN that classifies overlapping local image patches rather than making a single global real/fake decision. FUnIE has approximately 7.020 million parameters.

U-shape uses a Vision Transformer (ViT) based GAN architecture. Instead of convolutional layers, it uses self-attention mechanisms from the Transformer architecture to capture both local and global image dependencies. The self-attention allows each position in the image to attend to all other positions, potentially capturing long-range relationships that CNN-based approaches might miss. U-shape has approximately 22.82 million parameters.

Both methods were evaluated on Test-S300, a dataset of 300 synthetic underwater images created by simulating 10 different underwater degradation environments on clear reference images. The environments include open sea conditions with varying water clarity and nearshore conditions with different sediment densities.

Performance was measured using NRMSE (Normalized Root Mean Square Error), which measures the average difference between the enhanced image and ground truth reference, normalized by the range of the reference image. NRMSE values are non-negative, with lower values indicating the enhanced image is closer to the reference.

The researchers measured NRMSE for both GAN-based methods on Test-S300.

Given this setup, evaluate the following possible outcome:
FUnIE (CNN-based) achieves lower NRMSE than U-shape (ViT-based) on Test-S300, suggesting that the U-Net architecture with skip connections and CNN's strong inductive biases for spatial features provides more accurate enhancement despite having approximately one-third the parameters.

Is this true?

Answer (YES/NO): NO